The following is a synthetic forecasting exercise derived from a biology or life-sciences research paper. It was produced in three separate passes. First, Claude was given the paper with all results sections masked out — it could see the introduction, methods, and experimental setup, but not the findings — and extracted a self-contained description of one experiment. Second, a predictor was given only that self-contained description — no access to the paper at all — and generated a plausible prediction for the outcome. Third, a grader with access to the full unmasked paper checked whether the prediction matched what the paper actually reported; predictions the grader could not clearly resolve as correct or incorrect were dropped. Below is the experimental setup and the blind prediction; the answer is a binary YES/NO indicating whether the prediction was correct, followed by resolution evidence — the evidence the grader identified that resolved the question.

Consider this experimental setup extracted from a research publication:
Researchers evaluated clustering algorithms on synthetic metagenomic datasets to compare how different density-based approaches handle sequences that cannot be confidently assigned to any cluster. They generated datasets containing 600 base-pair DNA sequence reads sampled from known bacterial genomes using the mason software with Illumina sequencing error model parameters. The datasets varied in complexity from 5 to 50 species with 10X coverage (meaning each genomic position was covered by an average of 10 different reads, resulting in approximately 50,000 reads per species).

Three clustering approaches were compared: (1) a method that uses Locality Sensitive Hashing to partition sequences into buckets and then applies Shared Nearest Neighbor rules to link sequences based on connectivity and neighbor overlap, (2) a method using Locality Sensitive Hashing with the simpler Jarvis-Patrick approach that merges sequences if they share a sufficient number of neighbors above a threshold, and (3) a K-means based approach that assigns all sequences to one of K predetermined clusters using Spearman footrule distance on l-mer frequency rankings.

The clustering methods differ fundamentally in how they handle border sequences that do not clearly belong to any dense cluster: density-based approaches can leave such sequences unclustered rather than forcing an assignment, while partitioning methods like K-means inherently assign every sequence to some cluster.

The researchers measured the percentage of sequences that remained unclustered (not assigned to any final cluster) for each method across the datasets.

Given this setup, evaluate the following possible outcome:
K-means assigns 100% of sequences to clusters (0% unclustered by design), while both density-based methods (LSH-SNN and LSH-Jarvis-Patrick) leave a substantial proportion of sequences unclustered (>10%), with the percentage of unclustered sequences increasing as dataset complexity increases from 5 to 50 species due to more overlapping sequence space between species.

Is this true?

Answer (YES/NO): NO